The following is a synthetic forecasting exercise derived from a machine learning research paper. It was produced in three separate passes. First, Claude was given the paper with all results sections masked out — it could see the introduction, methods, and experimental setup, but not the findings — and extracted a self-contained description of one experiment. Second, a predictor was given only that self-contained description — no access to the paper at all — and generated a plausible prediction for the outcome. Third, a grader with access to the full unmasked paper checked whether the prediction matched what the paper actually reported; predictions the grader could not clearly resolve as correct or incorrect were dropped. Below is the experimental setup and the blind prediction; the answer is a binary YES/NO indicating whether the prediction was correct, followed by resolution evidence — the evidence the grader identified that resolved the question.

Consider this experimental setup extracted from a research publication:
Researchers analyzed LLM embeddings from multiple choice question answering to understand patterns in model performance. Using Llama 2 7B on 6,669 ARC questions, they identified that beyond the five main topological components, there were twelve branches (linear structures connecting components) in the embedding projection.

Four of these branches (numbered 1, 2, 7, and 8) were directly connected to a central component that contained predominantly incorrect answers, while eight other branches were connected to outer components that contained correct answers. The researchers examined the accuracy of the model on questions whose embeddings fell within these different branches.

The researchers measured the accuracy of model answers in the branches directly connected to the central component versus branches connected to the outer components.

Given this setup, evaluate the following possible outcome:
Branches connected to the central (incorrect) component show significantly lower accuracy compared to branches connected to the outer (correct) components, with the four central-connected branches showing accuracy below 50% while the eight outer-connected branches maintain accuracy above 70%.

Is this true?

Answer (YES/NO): NO